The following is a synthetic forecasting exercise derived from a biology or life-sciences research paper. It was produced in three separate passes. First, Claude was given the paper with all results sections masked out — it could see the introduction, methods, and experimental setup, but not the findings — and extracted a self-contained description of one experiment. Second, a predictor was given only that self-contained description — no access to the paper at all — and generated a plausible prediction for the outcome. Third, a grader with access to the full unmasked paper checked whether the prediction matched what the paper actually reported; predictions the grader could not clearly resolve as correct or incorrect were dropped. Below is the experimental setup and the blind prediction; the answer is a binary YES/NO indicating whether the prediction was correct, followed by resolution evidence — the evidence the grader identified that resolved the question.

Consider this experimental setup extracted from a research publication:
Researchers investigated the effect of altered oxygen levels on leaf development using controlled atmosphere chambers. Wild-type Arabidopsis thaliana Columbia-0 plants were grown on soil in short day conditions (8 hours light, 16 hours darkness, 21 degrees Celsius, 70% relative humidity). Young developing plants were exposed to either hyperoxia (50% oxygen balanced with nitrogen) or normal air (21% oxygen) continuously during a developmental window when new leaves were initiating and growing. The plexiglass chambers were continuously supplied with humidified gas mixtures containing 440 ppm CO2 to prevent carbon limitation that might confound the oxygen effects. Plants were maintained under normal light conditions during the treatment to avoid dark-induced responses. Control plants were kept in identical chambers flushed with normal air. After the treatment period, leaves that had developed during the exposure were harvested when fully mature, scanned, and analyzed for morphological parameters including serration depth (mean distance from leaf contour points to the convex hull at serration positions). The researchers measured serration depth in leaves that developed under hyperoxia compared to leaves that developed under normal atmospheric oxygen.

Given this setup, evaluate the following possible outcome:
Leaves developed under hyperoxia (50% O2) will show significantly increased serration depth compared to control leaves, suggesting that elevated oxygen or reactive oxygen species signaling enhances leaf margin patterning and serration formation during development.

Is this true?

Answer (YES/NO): NO